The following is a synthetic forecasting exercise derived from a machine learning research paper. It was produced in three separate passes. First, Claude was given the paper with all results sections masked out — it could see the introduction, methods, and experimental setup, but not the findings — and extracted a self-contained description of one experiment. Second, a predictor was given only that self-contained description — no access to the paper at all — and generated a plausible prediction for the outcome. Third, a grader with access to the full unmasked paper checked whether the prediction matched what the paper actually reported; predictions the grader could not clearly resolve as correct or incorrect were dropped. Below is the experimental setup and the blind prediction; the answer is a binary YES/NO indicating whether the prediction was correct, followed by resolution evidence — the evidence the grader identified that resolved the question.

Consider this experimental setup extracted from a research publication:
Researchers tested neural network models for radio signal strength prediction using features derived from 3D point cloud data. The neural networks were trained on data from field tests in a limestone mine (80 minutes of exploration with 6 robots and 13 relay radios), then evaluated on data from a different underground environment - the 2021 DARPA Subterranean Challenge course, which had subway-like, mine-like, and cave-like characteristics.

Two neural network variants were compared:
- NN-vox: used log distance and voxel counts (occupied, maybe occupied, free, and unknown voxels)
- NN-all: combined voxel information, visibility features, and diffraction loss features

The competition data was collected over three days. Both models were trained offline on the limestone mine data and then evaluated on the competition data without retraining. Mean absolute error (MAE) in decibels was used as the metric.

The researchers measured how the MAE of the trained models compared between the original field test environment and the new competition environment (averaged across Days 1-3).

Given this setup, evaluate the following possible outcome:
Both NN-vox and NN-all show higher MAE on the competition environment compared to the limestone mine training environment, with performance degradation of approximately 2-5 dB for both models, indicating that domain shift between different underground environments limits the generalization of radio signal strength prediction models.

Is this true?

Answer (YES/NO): NO